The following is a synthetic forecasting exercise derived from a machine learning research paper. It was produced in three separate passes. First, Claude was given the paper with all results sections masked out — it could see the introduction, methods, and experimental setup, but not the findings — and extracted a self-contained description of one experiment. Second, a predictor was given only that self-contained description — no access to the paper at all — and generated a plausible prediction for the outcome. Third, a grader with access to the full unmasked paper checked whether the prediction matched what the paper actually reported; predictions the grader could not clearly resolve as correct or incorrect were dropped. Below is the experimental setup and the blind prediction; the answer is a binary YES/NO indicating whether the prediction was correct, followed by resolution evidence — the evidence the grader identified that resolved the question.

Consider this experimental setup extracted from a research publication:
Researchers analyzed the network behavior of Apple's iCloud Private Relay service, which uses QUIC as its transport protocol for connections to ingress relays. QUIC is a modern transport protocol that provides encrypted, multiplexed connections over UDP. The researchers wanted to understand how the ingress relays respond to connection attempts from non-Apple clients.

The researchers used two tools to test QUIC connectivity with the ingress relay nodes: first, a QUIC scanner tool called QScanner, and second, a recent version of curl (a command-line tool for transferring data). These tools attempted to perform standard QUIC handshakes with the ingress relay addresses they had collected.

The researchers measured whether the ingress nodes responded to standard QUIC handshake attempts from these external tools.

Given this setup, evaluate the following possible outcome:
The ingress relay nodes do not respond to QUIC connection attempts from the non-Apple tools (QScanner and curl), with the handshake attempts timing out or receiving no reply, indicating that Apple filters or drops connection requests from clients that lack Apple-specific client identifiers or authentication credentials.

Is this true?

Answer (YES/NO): YES